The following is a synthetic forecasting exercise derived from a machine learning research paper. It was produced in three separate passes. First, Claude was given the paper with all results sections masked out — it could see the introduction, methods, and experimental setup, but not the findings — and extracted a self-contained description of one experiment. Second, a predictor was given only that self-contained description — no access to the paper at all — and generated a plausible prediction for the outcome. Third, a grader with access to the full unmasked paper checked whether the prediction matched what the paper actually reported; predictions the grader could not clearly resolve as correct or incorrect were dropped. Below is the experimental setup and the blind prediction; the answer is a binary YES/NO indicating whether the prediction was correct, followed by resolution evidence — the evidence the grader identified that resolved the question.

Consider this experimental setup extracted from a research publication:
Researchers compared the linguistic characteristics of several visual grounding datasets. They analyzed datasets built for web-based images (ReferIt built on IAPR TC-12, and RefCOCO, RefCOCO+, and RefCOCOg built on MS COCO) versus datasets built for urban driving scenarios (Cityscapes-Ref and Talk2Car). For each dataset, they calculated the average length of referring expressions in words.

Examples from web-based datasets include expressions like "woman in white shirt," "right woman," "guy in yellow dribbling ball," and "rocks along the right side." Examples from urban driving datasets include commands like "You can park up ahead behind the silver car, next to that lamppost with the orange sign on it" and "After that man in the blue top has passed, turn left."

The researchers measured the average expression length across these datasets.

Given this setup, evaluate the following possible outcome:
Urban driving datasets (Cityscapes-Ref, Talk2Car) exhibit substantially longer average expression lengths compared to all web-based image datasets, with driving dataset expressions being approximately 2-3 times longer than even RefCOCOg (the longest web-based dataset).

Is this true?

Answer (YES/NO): NO